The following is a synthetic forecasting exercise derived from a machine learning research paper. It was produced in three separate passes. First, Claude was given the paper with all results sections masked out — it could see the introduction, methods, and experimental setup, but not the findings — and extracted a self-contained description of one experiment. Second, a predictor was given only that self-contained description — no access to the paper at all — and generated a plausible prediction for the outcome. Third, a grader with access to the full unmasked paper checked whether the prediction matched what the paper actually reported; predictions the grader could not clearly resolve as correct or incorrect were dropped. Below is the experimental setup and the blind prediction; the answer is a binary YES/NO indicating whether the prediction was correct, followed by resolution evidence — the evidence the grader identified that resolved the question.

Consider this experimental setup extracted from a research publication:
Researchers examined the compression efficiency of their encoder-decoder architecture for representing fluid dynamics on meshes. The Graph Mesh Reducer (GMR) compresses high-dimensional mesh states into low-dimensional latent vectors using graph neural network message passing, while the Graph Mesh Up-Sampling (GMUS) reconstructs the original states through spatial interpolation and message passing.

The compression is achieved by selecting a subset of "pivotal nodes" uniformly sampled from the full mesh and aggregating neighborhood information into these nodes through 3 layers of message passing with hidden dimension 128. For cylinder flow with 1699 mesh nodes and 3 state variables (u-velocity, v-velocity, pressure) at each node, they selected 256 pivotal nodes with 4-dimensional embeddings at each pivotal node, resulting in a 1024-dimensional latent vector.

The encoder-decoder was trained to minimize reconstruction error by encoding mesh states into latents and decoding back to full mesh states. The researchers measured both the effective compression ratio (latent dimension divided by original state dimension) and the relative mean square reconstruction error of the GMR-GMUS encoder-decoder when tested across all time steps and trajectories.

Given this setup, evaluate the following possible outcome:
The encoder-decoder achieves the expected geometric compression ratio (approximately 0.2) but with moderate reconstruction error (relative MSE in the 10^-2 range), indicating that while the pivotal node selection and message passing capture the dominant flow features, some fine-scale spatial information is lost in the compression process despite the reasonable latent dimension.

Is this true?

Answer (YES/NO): YES